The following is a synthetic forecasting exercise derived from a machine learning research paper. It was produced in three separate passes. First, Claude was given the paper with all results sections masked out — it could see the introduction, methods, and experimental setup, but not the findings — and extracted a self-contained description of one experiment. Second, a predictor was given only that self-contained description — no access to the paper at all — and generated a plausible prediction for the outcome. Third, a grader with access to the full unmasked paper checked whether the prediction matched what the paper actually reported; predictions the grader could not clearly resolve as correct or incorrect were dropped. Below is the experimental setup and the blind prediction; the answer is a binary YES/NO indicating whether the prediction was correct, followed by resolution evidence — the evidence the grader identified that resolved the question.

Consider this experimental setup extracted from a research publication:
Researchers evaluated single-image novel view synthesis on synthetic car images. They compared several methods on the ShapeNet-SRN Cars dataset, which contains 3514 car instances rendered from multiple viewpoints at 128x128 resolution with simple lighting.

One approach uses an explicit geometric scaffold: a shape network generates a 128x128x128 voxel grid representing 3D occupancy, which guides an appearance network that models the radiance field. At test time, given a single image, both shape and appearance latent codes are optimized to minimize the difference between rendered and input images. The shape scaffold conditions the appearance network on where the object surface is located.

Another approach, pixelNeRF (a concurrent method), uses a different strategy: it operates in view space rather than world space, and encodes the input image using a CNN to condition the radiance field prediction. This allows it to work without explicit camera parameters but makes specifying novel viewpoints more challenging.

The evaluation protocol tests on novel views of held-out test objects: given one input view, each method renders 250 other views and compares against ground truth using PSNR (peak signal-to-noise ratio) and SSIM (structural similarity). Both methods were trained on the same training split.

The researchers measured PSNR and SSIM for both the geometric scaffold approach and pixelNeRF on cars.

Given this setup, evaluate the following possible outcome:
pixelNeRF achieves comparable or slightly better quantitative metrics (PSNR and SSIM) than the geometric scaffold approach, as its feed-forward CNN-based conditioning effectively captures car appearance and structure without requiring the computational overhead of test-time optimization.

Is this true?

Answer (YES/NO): YES